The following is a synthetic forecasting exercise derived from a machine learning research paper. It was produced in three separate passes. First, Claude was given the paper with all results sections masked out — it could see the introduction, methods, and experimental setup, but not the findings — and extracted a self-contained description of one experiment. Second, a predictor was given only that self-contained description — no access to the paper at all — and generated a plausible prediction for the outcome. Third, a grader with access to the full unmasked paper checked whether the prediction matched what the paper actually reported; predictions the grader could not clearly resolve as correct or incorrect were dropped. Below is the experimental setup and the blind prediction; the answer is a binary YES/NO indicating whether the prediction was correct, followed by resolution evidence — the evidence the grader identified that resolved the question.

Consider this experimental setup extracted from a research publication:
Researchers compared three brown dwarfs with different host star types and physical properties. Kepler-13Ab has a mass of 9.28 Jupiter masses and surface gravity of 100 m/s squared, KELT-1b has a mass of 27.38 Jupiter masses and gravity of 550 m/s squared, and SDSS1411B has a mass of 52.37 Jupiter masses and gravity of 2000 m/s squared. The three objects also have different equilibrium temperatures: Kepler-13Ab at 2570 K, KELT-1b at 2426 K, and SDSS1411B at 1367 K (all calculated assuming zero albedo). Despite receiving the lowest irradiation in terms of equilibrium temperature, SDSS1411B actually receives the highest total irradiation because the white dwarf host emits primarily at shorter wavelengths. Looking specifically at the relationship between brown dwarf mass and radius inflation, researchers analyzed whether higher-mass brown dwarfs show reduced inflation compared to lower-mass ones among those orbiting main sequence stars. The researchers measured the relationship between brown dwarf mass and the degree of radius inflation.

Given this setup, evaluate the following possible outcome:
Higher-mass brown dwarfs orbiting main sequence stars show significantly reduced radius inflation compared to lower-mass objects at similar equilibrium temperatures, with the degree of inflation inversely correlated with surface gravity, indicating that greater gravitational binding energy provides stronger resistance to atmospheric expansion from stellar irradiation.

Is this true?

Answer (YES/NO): YES